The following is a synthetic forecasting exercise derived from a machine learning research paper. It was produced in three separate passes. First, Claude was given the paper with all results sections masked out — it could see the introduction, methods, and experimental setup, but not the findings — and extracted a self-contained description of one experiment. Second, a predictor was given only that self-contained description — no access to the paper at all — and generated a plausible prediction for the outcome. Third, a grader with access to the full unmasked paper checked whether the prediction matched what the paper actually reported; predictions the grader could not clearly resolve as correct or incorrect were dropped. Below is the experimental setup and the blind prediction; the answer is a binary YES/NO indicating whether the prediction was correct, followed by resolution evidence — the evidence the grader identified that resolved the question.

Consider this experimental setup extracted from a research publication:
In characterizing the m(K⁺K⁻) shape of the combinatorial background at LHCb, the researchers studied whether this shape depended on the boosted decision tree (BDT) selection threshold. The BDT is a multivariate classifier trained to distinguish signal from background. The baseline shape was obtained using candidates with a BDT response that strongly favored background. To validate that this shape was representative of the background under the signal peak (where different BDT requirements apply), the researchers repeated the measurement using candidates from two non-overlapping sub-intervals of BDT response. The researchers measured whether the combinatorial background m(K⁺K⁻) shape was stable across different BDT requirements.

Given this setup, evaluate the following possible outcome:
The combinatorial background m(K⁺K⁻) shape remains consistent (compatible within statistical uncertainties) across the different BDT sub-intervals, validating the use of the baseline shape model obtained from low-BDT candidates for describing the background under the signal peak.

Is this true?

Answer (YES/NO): NO